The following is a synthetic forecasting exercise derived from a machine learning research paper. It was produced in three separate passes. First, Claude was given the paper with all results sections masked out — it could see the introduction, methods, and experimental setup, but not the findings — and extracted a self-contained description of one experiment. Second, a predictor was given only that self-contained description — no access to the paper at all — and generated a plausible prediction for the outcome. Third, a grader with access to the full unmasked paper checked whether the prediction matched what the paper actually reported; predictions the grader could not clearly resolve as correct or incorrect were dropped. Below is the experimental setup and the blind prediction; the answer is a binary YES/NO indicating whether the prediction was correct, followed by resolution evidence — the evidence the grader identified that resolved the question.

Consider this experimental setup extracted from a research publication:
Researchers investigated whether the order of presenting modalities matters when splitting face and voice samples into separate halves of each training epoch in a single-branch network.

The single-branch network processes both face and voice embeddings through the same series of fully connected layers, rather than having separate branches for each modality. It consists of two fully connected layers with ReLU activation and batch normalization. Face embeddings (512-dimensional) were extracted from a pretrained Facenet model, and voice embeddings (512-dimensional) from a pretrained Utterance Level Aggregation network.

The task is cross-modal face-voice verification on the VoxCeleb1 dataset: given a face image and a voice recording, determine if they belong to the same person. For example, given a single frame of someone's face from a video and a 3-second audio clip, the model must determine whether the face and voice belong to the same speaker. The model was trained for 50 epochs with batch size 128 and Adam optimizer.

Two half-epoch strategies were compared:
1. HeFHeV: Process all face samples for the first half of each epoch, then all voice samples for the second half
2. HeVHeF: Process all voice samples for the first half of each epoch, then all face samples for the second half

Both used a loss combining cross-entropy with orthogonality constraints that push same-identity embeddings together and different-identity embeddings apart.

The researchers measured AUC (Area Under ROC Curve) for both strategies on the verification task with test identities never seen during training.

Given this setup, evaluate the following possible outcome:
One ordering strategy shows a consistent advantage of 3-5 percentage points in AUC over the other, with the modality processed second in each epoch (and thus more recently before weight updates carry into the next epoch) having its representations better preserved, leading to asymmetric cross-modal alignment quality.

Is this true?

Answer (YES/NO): NO